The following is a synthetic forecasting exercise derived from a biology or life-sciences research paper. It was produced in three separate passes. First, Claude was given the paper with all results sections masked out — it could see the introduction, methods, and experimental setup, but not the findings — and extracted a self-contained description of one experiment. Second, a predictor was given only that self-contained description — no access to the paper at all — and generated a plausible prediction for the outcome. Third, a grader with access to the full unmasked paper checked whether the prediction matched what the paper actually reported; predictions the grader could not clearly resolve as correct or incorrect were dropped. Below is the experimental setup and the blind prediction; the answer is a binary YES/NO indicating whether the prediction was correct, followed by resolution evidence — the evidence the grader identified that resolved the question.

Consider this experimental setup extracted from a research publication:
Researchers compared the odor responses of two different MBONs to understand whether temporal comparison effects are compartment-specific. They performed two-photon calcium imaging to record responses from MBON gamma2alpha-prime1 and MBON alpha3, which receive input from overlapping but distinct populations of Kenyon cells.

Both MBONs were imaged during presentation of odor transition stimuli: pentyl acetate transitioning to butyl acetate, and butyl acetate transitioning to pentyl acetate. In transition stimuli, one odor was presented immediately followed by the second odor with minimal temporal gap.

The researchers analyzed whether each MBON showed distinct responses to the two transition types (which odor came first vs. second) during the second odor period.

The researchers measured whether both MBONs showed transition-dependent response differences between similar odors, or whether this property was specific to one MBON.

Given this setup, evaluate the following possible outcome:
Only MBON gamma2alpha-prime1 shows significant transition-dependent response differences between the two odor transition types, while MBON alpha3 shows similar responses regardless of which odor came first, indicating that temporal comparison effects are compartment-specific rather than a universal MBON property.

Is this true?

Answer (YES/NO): YES